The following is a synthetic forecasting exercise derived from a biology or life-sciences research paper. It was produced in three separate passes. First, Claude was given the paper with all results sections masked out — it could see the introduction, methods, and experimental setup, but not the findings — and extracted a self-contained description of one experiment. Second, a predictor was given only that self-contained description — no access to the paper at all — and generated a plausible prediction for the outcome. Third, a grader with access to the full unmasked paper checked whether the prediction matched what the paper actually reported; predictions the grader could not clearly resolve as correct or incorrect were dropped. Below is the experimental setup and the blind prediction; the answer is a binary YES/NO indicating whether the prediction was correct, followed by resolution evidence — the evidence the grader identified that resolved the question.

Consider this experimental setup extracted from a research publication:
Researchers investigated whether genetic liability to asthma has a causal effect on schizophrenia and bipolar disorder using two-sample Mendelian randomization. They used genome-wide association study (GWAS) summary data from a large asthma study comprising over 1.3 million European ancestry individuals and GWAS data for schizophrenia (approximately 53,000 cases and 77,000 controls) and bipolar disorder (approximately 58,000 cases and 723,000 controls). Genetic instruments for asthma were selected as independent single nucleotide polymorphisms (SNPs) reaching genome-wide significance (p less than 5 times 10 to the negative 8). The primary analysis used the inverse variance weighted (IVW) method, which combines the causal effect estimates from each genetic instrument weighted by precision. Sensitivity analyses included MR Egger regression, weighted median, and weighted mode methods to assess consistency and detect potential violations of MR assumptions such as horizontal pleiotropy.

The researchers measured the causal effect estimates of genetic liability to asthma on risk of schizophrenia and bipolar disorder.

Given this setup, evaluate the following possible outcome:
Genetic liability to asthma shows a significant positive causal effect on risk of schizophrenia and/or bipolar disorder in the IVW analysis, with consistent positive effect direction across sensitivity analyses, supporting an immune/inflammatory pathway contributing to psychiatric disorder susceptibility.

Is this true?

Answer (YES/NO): NO